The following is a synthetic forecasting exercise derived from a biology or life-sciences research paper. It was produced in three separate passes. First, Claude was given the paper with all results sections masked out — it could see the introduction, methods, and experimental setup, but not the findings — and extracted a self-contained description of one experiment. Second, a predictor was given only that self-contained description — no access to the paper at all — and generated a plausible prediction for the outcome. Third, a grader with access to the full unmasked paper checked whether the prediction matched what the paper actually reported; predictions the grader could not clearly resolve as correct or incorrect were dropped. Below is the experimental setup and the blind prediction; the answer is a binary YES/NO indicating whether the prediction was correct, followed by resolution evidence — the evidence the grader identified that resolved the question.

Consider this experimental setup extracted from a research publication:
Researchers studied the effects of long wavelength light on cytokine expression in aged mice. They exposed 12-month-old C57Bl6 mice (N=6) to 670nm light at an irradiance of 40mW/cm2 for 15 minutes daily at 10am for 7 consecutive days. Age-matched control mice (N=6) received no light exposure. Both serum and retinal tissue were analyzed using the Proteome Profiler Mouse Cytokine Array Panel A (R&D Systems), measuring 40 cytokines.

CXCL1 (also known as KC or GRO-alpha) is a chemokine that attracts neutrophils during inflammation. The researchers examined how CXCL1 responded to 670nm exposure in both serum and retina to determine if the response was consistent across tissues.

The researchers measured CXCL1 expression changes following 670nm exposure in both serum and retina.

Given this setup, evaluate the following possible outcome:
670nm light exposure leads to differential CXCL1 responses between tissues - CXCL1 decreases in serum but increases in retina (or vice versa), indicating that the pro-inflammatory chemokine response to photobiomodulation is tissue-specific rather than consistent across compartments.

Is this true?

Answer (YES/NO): YES